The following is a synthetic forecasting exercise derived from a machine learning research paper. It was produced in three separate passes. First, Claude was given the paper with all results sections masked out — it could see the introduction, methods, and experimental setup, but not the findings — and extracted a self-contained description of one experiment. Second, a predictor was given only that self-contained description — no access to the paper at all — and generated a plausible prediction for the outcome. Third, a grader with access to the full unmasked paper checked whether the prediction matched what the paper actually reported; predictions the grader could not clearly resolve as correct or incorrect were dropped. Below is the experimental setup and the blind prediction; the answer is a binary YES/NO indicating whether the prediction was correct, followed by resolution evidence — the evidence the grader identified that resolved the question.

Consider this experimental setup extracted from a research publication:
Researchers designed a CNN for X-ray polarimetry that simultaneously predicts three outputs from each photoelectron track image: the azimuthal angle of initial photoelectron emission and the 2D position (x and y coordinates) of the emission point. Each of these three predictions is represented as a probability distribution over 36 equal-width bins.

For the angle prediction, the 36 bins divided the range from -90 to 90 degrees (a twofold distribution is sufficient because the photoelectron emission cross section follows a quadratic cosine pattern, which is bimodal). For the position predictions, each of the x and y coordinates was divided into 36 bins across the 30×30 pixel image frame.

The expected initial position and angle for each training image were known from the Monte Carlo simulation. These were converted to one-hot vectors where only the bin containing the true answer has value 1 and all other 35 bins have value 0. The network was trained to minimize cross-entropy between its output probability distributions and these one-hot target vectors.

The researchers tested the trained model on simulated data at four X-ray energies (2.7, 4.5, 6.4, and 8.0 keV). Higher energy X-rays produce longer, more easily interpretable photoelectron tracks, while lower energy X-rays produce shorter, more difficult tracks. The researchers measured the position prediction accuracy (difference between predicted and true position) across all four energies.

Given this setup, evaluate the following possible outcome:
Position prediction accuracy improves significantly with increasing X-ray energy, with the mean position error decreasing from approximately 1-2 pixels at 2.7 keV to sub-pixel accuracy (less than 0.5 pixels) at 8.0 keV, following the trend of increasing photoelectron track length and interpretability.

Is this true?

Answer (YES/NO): NO